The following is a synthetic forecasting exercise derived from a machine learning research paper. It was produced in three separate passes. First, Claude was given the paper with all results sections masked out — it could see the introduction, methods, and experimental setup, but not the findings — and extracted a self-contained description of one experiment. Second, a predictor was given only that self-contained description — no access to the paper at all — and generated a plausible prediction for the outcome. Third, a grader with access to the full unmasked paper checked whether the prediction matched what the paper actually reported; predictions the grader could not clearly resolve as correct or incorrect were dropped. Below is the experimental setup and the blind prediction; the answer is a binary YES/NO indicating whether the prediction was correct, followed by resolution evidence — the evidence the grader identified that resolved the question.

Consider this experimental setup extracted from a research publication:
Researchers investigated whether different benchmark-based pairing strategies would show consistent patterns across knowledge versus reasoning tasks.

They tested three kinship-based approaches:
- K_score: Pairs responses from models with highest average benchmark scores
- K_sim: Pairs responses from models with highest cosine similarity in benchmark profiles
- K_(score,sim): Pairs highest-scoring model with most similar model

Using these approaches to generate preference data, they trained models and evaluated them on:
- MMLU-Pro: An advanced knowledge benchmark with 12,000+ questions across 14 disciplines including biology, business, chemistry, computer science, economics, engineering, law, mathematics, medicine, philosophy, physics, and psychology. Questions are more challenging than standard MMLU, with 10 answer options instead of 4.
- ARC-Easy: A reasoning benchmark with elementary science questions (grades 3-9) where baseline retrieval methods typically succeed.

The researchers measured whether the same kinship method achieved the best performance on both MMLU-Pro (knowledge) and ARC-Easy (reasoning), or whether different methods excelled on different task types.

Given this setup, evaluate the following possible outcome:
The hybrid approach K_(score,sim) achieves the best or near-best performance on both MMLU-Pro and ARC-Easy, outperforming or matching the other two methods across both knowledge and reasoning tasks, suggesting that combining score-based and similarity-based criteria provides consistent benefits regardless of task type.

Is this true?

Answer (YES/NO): NO